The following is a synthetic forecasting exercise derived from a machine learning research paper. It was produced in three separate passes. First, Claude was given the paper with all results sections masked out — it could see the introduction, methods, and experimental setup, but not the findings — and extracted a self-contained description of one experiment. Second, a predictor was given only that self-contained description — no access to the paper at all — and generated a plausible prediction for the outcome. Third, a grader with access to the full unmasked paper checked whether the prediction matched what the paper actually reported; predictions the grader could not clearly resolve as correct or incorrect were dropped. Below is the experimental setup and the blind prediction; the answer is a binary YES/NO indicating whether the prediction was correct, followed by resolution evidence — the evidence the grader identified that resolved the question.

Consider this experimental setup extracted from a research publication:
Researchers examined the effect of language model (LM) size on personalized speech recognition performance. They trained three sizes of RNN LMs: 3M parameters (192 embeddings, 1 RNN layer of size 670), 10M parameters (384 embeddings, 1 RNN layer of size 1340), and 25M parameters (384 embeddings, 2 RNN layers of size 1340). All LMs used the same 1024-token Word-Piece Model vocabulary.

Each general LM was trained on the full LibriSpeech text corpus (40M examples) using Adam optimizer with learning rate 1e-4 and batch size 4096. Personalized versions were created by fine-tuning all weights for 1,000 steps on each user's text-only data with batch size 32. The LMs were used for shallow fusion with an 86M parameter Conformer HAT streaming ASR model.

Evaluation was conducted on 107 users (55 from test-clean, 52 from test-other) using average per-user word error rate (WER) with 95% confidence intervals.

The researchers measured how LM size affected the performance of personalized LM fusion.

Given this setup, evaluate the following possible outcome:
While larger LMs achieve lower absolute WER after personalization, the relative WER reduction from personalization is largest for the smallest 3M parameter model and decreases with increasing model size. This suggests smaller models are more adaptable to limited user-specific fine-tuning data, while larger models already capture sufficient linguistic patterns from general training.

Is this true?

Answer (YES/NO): NO